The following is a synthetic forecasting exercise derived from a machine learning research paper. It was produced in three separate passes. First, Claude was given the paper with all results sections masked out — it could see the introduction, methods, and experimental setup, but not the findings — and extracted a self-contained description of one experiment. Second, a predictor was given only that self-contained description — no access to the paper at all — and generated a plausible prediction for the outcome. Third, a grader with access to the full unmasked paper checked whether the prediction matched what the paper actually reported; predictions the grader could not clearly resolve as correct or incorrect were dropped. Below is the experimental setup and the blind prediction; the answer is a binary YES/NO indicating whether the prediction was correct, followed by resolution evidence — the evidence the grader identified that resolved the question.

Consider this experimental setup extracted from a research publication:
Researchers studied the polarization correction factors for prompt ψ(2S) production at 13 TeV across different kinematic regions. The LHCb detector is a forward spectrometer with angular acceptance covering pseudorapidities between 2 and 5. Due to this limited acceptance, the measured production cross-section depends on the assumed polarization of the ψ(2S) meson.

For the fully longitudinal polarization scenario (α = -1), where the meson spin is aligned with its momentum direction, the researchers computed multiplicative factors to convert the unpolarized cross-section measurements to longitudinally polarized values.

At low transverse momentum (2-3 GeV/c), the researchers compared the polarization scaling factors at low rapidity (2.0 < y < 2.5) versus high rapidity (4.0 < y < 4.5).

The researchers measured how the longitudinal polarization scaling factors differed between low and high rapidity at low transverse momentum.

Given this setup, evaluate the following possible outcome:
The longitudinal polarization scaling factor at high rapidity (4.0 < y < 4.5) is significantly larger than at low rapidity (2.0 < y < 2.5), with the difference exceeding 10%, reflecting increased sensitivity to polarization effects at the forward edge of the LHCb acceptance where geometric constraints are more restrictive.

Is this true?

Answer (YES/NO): YES